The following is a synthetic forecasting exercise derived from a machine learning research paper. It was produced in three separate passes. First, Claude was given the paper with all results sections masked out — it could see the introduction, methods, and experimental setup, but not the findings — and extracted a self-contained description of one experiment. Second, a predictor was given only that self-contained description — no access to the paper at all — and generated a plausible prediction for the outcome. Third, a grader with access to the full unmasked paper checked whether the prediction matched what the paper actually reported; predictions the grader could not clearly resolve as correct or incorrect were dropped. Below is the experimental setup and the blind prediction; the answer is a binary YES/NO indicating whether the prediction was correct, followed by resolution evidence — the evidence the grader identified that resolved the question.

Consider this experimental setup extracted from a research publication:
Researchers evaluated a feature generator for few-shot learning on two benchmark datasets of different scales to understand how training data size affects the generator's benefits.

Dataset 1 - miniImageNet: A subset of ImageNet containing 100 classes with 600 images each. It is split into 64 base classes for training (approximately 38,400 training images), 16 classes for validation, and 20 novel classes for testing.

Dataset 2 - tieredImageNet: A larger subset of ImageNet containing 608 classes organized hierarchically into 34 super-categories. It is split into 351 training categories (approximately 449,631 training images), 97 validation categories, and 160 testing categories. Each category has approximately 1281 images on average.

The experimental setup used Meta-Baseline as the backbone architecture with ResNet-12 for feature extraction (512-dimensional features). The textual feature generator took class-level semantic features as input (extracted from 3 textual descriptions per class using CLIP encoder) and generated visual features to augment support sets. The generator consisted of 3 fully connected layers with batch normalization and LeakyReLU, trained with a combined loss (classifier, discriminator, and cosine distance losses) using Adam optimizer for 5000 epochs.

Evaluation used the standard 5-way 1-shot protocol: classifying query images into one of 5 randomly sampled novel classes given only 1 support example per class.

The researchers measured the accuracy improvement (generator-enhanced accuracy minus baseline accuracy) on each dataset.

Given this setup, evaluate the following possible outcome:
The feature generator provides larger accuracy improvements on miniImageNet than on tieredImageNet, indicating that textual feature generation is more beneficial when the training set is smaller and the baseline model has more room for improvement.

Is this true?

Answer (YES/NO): YES